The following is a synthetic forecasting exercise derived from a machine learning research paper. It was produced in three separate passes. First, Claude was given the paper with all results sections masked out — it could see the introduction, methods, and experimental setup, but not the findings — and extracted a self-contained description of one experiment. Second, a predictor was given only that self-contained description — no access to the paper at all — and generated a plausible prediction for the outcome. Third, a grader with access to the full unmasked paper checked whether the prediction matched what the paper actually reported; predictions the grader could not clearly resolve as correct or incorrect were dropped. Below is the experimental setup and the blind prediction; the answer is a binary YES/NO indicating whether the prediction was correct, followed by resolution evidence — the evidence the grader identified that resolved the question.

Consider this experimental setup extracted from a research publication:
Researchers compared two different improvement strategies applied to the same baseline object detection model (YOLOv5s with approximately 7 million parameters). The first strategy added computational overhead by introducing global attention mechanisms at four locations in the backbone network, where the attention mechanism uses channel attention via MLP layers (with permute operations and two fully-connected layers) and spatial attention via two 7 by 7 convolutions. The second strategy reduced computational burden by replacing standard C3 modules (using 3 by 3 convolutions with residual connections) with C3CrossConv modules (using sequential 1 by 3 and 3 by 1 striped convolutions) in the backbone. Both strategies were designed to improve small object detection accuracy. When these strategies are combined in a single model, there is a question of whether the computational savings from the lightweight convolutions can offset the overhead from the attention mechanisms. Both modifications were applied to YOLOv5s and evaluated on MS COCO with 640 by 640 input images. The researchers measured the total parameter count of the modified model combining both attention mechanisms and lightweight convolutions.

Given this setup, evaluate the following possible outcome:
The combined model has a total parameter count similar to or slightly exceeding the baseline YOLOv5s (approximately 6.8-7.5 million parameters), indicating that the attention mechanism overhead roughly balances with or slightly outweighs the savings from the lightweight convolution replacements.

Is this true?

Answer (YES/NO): NO